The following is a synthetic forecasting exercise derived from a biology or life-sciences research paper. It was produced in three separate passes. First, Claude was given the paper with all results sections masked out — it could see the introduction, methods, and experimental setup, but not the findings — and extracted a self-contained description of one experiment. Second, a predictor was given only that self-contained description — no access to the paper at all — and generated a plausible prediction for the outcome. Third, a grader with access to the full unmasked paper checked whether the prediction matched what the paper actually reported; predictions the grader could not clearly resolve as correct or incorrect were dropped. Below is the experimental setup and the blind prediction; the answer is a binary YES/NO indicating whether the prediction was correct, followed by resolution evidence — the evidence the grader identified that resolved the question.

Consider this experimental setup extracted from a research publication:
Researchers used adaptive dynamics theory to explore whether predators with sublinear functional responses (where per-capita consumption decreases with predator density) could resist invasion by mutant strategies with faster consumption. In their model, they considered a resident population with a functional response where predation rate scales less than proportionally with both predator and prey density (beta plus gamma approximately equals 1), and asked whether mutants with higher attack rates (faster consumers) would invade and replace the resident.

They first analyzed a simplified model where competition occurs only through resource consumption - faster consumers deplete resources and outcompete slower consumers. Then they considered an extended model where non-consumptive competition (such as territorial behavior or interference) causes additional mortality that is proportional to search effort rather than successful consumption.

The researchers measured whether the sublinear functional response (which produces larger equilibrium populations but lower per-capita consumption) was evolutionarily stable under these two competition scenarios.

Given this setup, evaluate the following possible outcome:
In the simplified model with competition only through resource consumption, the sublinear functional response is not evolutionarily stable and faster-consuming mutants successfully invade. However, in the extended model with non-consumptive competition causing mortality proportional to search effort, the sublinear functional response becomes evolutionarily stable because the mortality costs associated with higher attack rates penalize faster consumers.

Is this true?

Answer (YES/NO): YES